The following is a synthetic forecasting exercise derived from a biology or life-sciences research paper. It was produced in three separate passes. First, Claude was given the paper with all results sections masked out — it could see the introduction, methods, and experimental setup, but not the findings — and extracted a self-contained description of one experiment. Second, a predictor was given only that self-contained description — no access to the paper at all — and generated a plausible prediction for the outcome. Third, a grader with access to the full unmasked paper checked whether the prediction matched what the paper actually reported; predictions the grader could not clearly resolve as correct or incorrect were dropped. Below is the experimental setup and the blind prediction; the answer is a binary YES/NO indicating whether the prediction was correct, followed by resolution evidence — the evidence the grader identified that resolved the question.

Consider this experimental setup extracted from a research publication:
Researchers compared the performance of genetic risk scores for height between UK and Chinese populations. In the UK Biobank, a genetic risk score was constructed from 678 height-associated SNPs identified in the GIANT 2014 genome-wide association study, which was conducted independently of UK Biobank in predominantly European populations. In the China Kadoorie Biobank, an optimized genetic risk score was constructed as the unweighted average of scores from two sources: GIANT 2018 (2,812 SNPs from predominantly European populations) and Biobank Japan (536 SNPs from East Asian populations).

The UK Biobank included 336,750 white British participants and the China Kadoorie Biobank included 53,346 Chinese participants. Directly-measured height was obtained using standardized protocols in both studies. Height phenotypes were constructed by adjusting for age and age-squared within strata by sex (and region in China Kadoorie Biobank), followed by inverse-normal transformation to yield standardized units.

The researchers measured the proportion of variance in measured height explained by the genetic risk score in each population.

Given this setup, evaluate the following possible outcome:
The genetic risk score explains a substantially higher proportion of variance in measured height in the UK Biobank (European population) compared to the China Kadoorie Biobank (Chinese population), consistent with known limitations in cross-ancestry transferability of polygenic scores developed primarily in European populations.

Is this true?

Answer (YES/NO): NO